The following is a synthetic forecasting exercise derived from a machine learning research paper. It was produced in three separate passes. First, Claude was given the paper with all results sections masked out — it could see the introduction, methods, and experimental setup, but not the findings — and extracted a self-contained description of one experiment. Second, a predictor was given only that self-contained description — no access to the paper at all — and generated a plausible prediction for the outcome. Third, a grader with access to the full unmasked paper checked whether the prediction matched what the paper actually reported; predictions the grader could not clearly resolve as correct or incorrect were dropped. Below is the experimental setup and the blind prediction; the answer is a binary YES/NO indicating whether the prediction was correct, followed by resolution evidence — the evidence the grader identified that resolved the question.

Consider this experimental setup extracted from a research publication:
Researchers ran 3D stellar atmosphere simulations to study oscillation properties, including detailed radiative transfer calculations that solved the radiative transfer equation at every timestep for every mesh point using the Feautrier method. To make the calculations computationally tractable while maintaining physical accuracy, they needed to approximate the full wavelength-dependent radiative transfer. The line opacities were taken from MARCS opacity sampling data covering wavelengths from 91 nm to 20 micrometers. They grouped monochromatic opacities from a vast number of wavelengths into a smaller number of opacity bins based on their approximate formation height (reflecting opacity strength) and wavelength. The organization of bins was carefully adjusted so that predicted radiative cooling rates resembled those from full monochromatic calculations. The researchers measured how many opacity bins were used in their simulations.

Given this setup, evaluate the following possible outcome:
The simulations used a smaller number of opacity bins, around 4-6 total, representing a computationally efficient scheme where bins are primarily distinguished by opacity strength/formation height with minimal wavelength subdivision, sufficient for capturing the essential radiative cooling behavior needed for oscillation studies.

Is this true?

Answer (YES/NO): NO